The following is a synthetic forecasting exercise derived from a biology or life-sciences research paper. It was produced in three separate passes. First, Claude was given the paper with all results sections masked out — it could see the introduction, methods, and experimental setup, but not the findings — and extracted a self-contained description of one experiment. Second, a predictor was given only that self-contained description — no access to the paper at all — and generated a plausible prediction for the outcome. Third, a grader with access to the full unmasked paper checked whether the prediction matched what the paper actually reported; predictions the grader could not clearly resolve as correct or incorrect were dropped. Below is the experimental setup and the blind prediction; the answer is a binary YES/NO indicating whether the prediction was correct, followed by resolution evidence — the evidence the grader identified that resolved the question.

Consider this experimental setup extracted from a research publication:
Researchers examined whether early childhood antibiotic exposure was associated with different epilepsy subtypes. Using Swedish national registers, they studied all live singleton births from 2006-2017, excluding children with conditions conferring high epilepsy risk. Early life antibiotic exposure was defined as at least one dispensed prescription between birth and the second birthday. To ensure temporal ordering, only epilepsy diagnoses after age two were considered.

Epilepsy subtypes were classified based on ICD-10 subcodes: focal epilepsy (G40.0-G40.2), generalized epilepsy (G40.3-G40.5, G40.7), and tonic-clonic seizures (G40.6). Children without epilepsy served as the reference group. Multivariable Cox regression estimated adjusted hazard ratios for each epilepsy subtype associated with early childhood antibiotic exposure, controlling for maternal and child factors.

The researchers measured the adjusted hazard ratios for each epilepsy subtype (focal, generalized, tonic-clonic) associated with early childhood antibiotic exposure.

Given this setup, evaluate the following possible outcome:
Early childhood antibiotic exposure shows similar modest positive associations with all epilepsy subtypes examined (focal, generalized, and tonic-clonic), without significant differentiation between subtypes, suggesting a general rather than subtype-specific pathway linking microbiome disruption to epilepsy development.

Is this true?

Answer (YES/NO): NO